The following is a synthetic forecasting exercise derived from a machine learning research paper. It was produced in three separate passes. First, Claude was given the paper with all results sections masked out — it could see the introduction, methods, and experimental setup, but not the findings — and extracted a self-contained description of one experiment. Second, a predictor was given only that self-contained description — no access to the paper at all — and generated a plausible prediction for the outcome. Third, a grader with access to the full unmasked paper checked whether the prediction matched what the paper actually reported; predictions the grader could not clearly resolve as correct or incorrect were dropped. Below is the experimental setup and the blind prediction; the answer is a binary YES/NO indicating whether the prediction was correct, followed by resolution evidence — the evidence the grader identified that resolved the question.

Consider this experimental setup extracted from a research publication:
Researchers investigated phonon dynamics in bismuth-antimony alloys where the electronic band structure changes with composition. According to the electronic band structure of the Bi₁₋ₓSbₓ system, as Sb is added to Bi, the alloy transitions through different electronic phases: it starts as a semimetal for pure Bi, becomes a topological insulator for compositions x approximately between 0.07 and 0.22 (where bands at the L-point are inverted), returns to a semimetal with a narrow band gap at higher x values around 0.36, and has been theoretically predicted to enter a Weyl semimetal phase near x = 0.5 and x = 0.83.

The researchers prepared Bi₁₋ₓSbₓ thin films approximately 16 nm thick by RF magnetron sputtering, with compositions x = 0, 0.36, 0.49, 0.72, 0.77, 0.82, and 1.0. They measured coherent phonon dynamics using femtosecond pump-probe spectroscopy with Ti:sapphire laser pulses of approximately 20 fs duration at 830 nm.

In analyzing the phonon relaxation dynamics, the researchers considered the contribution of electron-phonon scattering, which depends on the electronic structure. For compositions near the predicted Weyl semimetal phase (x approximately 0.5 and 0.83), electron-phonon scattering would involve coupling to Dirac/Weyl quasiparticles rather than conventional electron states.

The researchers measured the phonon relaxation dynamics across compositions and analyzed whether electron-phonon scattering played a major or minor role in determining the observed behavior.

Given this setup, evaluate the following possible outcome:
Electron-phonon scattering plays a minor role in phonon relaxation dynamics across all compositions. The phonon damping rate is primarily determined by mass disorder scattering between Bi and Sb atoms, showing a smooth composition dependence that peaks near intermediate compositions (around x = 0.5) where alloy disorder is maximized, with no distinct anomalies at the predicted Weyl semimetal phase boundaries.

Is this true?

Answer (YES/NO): NO